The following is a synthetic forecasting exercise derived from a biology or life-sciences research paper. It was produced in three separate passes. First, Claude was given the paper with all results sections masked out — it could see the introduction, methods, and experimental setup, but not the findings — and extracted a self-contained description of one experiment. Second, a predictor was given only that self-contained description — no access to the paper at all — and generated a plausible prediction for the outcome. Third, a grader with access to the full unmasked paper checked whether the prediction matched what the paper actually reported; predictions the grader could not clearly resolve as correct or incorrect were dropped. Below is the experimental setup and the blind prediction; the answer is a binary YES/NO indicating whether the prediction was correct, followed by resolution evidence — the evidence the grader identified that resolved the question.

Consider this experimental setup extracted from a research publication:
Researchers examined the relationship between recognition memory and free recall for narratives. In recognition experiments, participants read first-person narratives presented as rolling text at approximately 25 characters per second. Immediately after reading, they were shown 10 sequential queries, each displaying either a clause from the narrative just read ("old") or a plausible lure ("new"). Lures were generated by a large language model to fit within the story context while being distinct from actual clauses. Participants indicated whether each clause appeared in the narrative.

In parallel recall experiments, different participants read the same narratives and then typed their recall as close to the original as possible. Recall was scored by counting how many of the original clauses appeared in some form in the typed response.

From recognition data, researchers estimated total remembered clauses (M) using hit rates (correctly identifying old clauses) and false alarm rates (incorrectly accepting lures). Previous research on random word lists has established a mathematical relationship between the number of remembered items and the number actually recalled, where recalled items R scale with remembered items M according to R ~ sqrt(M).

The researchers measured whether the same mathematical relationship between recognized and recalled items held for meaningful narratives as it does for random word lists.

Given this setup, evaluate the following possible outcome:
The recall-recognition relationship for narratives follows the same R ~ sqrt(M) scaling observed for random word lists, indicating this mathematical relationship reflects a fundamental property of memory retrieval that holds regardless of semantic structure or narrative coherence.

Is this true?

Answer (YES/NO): NO